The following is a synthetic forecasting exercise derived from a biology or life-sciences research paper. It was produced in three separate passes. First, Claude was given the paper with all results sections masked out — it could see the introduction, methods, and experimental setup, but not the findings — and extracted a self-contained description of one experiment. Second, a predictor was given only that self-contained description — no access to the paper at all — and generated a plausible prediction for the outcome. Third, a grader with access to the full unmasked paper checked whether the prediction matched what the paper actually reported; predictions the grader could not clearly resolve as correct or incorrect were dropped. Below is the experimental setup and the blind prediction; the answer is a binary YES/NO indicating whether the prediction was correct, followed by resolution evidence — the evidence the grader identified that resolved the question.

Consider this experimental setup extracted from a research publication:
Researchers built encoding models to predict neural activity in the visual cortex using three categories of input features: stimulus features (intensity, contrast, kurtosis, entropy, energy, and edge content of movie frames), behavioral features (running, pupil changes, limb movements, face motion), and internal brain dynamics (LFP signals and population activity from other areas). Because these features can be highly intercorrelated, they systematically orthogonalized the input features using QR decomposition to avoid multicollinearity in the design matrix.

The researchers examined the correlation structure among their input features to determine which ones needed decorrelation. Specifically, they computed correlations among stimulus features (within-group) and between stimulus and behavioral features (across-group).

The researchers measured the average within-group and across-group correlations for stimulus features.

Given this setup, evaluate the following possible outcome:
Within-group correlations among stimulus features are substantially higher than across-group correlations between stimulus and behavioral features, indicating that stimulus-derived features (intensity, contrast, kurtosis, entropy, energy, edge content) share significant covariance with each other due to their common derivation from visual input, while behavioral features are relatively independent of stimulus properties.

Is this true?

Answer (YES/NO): YES